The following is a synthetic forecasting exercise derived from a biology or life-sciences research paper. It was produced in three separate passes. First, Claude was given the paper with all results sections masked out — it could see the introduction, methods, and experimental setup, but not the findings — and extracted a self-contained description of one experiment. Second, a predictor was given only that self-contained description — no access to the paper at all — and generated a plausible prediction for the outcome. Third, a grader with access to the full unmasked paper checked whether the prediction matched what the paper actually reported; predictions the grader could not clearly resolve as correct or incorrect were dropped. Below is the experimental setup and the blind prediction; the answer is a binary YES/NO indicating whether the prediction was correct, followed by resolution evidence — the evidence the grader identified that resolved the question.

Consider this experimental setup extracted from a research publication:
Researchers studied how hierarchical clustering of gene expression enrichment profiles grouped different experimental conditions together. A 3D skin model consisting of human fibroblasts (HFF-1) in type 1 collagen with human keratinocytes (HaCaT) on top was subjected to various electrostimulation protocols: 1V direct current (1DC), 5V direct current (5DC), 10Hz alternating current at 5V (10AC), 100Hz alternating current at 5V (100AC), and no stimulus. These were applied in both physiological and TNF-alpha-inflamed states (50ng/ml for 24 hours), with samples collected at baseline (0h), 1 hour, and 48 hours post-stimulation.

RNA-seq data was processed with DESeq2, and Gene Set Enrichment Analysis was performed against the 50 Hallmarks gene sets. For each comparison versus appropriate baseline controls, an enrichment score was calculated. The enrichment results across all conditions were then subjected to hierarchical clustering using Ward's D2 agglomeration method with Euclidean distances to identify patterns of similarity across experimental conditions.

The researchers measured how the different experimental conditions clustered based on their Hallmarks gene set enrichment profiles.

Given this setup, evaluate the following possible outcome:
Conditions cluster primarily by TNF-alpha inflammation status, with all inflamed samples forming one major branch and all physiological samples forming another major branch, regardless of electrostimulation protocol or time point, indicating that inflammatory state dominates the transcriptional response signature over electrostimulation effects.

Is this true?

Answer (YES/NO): NO